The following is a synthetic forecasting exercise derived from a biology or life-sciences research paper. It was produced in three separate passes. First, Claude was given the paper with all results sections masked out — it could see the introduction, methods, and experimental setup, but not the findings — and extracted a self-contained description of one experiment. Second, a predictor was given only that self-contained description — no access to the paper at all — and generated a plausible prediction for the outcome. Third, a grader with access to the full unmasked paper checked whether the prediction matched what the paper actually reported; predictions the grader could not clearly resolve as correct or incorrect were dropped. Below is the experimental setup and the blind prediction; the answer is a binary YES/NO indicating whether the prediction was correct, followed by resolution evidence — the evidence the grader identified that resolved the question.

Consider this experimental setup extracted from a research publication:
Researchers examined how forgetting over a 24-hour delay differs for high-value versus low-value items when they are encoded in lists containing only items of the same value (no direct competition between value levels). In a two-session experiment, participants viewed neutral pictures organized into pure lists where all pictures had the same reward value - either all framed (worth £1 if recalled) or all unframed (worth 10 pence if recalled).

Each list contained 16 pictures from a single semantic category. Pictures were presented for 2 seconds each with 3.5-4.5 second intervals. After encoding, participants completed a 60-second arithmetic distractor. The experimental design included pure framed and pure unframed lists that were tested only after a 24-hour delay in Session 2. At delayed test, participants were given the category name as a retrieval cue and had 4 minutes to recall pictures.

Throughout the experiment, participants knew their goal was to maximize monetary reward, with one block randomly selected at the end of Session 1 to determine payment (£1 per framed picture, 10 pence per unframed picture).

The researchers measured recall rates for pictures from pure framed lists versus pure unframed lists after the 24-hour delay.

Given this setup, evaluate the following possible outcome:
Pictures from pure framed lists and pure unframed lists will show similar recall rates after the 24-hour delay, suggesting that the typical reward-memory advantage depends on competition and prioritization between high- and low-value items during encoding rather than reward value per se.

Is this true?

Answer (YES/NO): YES